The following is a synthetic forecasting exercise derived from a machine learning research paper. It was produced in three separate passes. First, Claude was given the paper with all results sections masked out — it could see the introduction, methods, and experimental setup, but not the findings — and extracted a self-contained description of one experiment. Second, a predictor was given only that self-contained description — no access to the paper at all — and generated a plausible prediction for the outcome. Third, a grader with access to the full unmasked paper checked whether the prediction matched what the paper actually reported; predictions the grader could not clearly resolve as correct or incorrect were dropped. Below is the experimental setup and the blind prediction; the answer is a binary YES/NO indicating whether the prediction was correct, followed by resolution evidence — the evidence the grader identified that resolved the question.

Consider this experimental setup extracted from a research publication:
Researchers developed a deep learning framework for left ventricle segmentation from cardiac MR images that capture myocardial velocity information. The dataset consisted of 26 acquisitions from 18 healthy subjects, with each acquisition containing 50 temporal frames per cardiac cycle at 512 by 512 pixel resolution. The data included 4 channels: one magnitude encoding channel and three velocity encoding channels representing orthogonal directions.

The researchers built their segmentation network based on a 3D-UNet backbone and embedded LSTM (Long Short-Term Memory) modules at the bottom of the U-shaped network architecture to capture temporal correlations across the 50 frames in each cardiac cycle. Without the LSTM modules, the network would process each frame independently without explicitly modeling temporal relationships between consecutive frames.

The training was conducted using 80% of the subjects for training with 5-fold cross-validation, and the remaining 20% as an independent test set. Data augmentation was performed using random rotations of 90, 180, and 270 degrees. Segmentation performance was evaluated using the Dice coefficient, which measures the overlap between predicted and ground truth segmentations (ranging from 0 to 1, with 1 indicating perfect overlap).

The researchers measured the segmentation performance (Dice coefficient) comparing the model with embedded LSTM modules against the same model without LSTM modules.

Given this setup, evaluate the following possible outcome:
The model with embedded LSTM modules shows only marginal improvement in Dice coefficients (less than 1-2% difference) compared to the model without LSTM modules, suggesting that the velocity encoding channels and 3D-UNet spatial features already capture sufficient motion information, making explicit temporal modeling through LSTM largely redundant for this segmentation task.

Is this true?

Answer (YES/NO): NO